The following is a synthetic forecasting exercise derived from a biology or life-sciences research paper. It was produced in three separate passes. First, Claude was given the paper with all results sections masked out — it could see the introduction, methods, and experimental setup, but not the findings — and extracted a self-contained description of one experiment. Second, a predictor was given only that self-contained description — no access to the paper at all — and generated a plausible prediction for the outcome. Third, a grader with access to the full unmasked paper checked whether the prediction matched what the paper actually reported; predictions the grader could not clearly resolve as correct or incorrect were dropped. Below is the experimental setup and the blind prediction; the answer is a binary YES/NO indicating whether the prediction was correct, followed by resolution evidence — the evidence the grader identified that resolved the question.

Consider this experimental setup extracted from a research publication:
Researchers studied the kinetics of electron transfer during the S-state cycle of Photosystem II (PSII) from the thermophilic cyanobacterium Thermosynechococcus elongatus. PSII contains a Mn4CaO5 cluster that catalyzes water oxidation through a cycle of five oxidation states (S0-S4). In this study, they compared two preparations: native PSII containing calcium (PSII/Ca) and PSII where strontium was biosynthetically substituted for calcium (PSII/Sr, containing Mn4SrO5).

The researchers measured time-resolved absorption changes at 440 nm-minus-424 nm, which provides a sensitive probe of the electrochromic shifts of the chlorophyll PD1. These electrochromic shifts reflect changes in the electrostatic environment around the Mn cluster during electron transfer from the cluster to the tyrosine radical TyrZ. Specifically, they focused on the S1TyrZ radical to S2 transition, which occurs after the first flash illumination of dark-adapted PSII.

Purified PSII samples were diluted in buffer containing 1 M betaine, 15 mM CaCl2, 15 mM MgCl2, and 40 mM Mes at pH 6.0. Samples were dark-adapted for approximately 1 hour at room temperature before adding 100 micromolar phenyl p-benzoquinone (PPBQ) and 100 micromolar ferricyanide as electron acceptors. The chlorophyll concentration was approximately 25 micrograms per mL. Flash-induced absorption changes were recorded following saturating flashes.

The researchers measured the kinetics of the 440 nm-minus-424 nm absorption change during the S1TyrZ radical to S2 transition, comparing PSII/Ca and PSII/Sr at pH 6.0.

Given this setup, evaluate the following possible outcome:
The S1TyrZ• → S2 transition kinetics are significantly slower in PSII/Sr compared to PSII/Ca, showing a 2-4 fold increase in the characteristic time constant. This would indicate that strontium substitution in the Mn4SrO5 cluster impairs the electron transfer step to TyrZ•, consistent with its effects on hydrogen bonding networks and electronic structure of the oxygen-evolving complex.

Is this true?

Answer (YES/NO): NO